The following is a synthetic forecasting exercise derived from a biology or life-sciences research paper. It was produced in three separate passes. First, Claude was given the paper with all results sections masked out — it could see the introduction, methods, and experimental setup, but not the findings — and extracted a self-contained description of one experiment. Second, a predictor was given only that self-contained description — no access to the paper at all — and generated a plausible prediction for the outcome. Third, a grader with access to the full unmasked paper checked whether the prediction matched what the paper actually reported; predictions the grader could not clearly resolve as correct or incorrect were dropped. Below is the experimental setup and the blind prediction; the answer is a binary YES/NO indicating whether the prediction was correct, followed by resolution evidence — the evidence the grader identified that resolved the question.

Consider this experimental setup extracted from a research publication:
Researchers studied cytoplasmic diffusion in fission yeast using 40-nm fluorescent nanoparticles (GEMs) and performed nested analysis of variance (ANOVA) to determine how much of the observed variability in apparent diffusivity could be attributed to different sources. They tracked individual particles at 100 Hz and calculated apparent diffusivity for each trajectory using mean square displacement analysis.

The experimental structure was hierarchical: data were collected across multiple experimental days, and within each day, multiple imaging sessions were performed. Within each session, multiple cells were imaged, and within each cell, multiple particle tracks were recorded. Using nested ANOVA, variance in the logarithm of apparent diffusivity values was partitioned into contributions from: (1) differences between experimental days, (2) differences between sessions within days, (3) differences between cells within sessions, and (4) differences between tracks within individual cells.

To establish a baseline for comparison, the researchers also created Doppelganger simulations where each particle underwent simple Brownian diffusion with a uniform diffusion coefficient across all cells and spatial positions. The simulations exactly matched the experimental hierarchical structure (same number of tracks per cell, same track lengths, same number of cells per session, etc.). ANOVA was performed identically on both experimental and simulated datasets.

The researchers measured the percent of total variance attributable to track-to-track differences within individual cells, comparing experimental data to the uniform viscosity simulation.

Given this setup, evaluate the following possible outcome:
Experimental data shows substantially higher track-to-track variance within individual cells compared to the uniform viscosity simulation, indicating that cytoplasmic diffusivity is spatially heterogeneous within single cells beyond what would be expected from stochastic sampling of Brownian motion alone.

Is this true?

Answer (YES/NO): YES